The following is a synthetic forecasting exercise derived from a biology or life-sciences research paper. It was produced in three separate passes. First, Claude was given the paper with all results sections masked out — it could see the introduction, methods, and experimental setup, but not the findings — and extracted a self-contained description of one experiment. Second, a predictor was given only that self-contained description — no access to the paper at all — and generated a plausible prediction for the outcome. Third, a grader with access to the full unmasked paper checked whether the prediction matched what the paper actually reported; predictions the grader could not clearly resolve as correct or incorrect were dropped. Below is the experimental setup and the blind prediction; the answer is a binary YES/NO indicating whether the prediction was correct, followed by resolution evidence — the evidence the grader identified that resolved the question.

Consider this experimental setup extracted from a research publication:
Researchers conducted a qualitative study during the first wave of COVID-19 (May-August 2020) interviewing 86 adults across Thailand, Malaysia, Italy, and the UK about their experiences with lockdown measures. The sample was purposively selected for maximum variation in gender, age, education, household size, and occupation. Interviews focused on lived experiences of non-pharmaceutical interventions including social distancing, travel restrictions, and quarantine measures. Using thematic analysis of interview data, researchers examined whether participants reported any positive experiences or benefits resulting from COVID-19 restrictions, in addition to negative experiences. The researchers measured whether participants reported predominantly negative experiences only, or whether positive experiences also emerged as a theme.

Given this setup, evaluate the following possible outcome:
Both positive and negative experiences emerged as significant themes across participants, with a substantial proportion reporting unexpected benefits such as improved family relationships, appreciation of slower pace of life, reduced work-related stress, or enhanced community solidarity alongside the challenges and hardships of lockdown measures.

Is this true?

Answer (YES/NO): YES